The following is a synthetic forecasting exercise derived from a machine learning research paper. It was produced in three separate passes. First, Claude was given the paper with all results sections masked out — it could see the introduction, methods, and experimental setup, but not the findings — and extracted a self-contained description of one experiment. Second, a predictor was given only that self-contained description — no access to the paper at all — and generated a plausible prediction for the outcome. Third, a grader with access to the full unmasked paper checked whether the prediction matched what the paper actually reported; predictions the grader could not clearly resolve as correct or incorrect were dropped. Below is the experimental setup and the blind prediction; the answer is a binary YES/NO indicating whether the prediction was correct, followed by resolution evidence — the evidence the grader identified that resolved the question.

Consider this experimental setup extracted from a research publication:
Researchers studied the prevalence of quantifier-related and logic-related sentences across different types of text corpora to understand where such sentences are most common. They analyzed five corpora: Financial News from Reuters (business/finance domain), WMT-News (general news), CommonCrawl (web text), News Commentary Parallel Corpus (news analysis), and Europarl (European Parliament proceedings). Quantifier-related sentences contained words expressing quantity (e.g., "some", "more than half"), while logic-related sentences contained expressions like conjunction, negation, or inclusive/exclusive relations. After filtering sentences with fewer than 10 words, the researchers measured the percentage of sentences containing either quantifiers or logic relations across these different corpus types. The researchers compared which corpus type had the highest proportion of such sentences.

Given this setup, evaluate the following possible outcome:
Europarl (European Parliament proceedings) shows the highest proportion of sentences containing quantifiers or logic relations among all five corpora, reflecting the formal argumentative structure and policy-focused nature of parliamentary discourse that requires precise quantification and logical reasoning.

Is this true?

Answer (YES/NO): NO